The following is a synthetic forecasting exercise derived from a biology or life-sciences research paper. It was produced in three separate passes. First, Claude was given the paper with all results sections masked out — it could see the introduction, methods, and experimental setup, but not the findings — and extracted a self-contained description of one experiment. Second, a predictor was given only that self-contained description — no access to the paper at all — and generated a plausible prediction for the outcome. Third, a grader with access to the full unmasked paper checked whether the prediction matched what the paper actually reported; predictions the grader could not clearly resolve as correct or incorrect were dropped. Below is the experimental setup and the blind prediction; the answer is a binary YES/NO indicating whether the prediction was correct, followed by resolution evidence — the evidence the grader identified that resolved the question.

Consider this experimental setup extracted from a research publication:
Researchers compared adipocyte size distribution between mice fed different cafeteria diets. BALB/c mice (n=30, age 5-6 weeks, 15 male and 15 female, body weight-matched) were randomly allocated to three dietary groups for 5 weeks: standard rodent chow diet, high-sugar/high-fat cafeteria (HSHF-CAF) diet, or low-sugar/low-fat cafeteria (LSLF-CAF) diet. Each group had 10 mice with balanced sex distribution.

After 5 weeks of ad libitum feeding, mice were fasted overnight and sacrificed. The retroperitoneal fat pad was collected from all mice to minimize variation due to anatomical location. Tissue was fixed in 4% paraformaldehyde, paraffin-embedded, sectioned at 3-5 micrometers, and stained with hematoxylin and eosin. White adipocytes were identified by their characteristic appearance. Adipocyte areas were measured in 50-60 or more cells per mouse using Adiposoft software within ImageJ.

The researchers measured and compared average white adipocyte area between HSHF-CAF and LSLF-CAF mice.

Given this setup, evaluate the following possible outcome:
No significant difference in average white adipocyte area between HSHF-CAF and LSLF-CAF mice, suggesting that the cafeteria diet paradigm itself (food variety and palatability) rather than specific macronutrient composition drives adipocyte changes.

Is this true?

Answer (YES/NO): YES